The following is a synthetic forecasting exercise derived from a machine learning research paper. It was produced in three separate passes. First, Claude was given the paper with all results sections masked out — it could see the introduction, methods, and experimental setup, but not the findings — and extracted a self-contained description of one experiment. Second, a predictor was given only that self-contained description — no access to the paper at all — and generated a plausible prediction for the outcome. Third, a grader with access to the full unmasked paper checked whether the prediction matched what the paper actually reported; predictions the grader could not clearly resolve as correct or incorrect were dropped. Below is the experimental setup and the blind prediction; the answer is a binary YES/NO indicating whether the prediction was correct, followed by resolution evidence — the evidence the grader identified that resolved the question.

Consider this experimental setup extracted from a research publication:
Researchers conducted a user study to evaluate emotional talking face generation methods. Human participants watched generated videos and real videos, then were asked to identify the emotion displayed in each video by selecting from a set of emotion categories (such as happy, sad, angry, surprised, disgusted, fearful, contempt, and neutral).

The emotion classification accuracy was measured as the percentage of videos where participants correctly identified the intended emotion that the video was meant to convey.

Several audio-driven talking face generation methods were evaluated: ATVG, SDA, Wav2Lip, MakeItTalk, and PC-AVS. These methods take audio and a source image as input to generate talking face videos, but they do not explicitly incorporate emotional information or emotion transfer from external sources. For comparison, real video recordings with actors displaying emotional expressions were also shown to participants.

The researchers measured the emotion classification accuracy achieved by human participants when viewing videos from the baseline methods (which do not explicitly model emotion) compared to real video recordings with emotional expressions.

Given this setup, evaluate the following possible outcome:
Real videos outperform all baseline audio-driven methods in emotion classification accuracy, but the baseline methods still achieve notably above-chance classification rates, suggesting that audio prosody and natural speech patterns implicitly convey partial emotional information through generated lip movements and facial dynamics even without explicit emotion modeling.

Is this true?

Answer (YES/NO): NO